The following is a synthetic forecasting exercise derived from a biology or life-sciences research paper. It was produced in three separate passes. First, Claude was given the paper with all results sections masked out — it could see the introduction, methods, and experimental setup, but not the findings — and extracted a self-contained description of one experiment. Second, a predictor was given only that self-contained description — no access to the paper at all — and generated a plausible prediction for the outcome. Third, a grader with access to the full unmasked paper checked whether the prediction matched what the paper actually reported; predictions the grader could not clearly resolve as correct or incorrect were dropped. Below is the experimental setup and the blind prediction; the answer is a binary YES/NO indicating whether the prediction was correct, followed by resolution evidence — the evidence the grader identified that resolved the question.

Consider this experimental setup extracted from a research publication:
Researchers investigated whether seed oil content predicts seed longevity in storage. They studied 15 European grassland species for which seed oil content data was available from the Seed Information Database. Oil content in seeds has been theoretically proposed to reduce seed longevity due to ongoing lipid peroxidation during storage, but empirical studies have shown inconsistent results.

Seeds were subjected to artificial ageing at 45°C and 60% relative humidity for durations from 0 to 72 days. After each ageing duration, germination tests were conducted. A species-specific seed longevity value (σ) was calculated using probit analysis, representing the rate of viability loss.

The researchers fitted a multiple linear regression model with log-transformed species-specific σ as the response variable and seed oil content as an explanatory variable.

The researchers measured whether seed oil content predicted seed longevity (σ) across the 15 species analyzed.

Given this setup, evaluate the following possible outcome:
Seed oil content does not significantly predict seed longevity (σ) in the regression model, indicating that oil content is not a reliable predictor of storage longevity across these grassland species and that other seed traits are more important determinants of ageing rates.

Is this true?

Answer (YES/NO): YES